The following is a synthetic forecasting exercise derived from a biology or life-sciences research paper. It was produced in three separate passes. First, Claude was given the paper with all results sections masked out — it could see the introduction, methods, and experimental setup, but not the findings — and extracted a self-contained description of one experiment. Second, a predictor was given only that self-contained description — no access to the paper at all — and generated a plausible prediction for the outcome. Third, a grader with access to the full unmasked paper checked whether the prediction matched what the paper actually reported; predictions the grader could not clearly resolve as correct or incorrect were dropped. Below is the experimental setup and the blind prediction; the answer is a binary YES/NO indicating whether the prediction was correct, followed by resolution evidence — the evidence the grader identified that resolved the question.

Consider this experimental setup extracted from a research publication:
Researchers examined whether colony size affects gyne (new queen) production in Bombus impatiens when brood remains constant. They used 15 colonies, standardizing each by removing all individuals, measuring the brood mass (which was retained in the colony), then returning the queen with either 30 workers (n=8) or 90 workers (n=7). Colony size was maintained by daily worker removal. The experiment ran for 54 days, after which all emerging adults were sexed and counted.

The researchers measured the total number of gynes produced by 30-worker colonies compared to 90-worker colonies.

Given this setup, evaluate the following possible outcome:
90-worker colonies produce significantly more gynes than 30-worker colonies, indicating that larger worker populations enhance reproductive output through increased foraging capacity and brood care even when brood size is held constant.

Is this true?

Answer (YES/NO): NO